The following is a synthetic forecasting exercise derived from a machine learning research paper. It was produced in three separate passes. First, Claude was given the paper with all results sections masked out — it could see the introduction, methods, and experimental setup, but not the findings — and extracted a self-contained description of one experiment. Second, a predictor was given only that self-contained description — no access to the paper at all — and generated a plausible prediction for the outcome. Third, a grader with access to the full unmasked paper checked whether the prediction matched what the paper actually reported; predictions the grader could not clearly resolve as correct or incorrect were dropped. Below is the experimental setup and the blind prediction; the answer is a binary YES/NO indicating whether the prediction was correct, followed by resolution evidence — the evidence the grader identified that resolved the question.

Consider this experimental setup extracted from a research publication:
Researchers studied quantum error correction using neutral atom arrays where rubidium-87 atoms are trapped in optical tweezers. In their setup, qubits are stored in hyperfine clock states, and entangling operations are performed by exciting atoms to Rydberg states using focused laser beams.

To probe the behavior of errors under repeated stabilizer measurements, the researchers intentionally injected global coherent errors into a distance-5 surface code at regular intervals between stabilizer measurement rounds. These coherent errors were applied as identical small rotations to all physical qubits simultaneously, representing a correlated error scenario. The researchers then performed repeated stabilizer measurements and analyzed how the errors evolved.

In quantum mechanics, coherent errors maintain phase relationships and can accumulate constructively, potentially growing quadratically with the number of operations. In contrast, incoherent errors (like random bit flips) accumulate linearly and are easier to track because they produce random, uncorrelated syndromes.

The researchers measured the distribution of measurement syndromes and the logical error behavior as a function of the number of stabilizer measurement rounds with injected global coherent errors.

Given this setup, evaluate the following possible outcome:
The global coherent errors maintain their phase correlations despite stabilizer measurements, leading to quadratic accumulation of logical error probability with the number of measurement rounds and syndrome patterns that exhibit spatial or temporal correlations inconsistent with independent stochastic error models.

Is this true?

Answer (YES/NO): NO